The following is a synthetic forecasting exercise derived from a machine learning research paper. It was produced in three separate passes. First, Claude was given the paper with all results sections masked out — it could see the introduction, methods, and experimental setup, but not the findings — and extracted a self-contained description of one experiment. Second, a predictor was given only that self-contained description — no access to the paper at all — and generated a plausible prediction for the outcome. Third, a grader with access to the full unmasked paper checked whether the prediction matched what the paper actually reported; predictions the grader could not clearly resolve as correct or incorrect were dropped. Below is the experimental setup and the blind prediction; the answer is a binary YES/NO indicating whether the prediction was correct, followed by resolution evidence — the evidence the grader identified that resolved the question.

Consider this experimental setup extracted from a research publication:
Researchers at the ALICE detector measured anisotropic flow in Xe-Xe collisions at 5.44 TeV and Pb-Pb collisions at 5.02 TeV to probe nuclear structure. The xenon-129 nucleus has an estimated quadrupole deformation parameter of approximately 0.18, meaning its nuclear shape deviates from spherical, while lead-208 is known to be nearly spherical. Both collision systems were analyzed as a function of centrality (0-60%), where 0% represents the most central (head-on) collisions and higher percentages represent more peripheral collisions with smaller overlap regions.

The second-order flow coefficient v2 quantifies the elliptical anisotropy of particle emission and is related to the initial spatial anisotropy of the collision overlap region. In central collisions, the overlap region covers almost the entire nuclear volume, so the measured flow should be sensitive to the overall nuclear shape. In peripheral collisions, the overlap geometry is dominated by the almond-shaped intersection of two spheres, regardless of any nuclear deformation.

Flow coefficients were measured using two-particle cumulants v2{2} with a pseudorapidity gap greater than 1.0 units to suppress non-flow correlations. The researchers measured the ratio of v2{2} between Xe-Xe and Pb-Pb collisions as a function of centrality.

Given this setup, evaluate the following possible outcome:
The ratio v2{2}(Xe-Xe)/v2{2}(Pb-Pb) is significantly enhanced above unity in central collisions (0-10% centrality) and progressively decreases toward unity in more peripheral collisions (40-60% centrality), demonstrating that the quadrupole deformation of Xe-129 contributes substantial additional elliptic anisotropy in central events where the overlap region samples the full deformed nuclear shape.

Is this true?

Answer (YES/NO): NO